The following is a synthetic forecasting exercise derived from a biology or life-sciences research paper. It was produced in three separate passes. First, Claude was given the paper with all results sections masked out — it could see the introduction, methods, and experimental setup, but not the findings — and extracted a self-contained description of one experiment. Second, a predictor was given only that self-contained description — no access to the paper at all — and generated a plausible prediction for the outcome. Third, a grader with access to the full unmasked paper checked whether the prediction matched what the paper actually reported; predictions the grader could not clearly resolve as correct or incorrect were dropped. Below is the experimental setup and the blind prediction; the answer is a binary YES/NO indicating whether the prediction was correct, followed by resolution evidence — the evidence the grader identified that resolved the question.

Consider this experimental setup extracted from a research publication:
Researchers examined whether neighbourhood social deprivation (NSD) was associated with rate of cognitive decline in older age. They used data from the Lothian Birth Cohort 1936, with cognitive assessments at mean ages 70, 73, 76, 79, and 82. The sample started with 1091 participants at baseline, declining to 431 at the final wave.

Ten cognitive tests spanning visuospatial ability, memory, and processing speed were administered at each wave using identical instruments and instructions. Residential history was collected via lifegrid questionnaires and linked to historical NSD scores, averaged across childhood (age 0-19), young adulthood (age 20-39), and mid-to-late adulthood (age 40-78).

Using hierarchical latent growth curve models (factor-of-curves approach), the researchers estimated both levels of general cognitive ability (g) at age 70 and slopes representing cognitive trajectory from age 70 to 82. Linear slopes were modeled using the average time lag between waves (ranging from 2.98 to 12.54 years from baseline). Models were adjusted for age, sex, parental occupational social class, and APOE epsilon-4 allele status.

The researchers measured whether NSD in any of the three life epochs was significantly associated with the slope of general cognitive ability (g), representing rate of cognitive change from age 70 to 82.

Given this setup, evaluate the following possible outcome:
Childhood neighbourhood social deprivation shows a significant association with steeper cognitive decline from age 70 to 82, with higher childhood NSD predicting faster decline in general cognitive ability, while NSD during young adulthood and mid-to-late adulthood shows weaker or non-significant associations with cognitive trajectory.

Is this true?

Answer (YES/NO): NO